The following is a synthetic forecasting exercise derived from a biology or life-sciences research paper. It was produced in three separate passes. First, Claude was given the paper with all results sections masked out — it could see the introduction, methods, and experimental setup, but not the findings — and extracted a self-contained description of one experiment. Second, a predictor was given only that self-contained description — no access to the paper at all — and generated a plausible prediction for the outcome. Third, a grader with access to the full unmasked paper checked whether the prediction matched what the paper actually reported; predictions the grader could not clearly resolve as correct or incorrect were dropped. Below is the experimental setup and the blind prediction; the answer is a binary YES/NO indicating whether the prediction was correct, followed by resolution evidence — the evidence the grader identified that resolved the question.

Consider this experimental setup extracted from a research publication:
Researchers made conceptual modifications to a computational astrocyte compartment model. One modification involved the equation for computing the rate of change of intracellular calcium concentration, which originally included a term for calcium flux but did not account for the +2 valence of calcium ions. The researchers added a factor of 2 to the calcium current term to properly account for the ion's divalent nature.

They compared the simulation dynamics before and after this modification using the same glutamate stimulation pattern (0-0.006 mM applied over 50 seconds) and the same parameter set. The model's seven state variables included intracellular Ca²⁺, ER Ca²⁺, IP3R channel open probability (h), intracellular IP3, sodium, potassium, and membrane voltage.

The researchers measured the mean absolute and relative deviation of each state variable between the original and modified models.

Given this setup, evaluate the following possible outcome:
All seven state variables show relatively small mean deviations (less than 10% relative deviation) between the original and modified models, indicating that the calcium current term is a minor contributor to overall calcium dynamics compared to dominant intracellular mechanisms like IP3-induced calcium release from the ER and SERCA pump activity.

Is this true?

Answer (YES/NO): NO